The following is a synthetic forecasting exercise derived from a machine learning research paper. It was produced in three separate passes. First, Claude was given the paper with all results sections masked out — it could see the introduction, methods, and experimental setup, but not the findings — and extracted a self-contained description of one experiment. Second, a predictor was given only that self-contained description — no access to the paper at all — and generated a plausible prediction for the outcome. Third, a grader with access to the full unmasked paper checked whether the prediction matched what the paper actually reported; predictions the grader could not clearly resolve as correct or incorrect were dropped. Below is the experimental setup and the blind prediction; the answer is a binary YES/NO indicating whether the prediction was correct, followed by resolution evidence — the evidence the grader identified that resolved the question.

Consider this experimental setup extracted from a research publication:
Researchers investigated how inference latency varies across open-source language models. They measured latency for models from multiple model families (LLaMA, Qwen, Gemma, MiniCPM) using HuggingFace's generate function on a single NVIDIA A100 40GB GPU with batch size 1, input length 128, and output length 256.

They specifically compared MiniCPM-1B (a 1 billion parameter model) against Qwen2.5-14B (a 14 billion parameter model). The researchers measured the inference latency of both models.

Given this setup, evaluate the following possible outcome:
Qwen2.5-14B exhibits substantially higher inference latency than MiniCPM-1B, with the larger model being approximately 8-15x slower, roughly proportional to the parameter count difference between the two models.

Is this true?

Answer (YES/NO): NO